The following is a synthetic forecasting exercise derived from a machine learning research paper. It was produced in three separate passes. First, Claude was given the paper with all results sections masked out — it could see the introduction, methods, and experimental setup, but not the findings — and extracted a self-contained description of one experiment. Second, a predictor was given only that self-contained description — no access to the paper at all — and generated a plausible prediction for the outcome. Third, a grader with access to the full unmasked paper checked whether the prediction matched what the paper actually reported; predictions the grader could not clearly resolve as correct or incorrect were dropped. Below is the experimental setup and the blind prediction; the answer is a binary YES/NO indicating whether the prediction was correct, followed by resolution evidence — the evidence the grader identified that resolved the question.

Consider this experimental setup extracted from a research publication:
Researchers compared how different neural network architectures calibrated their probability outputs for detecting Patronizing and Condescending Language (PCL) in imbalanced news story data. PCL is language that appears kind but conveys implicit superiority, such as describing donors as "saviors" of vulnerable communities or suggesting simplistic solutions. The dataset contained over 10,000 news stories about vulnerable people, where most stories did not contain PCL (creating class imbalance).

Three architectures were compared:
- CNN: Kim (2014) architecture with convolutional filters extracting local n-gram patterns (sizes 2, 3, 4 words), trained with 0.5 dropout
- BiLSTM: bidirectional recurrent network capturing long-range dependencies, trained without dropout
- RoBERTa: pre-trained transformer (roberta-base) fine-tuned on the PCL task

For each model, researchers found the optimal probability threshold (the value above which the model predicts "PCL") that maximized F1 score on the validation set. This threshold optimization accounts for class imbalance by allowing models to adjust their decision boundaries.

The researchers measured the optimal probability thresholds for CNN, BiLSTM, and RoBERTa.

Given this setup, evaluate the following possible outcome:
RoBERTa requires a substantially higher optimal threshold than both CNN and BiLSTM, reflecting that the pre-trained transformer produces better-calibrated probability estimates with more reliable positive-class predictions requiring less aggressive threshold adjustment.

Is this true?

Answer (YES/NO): NO